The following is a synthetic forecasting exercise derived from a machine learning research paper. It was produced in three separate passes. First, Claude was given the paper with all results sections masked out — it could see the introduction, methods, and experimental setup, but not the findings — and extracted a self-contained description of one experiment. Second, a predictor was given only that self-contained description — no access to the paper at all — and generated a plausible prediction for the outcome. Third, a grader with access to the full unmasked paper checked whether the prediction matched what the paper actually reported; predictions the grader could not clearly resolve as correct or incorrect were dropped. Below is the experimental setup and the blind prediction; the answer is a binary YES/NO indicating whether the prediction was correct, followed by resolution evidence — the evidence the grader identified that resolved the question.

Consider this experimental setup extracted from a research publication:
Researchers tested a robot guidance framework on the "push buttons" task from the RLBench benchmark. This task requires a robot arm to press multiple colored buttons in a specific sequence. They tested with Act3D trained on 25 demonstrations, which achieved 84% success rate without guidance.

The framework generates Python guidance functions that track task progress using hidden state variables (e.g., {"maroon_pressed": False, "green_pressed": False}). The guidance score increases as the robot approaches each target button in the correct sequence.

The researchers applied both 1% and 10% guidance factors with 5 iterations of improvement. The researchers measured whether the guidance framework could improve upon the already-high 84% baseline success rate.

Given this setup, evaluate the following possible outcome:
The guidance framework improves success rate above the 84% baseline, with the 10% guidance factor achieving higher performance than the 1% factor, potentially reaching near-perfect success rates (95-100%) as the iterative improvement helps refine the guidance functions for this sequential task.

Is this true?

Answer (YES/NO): NO